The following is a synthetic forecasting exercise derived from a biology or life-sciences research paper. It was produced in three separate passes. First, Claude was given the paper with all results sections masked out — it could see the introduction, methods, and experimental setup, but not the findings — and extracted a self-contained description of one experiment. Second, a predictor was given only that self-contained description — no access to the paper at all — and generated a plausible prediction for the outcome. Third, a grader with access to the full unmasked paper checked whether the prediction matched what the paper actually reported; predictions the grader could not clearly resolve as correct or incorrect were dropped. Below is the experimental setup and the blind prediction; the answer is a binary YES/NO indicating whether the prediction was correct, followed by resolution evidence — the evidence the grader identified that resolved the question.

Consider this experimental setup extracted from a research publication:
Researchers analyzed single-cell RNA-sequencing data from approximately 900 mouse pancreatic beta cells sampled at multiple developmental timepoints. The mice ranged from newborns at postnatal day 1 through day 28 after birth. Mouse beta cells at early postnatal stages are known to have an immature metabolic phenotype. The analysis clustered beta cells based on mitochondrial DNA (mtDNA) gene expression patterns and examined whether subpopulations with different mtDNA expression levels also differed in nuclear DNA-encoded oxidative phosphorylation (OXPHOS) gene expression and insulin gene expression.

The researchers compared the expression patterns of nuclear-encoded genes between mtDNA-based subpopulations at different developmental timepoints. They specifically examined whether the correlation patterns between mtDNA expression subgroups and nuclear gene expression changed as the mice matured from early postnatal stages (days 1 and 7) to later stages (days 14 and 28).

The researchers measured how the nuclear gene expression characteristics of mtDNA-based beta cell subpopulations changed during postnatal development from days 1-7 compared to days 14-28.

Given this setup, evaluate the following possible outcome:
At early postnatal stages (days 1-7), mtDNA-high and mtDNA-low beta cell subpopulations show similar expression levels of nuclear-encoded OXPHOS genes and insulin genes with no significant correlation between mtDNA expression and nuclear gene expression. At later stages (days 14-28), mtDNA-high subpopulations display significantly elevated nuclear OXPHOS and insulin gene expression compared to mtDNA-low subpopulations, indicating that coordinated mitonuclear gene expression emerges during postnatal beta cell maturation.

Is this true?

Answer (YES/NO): NO